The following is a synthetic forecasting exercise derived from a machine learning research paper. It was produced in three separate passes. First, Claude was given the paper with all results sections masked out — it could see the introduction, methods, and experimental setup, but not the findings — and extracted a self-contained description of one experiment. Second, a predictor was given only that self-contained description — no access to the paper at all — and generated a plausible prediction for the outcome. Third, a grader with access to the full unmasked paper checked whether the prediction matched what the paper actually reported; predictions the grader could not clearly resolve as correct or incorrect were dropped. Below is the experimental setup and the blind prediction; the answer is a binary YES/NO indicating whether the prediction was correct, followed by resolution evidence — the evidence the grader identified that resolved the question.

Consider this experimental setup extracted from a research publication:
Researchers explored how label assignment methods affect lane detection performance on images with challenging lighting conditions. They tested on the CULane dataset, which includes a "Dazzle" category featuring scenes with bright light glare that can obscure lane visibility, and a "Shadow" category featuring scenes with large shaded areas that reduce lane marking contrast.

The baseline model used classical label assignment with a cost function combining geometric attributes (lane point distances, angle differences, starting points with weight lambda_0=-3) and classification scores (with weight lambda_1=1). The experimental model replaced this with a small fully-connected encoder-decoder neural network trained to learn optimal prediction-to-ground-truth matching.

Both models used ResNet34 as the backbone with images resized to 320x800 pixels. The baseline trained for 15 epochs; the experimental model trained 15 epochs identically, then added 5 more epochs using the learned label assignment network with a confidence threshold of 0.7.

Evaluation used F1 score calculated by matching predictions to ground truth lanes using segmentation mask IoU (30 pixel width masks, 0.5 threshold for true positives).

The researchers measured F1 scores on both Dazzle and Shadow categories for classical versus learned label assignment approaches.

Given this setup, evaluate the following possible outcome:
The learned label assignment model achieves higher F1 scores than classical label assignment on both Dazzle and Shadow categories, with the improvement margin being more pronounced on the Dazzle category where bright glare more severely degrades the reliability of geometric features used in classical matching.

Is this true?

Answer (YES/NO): NO